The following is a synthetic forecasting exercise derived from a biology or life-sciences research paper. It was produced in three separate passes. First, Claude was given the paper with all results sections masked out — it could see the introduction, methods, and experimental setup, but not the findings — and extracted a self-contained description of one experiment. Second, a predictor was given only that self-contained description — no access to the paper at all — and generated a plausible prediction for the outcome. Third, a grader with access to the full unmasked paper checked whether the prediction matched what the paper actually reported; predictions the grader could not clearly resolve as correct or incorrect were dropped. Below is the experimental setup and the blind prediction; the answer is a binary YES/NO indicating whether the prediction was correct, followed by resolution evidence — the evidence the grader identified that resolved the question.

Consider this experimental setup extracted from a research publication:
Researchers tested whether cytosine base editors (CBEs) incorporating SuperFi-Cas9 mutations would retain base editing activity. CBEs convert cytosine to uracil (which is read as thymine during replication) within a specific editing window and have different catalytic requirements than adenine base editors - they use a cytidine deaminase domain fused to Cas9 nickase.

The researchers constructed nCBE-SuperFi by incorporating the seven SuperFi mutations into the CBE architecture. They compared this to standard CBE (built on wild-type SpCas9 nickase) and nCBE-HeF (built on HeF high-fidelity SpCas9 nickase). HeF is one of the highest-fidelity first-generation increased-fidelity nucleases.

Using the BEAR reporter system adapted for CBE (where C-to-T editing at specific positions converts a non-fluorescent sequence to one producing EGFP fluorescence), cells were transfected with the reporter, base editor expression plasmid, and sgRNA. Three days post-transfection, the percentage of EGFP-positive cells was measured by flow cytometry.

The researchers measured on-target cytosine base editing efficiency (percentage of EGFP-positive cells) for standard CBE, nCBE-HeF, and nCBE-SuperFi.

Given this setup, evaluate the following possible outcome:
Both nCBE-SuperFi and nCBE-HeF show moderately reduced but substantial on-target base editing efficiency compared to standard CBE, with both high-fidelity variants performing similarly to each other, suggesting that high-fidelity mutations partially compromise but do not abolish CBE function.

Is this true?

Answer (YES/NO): NO